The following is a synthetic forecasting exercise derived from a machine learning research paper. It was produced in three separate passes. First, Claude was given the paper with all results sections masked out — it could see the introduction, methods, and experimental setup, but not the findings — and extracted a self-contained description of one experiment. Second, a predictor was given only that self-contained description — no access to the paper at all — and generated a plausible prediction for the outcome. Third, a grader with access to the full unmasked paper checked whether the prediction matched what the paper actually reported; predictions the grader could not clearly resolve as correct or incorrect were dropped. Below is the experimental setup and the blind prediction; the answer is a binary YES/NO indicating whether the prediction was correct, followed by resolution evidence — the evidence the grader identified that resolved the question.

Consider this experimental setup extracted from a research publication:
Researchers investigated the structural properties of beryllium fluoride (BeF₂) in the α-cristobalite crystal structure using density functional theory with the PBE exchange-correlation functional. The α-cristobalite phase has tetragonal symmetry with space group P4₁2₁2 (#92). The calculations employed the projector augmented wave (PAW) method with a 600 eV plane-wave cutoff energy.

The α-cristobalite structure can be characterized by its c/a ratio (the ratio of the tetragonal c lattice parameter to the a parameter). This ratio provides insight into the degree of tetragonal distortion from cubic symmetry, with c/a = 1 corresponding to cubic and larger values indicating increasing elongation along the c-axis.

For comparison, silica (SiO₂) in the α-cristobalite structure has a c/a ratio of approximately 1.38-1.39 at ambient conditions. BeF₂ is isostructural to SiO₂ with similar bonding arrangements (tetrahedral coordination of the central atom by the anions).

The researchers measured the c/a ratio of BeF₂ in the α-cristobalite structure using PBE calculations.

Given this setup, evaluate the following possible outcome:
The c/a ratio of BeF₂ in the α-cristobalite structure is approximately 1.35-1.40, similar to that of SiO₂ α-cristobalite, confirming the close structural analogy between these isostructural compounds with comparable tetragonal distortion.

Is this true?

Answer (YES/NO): YES